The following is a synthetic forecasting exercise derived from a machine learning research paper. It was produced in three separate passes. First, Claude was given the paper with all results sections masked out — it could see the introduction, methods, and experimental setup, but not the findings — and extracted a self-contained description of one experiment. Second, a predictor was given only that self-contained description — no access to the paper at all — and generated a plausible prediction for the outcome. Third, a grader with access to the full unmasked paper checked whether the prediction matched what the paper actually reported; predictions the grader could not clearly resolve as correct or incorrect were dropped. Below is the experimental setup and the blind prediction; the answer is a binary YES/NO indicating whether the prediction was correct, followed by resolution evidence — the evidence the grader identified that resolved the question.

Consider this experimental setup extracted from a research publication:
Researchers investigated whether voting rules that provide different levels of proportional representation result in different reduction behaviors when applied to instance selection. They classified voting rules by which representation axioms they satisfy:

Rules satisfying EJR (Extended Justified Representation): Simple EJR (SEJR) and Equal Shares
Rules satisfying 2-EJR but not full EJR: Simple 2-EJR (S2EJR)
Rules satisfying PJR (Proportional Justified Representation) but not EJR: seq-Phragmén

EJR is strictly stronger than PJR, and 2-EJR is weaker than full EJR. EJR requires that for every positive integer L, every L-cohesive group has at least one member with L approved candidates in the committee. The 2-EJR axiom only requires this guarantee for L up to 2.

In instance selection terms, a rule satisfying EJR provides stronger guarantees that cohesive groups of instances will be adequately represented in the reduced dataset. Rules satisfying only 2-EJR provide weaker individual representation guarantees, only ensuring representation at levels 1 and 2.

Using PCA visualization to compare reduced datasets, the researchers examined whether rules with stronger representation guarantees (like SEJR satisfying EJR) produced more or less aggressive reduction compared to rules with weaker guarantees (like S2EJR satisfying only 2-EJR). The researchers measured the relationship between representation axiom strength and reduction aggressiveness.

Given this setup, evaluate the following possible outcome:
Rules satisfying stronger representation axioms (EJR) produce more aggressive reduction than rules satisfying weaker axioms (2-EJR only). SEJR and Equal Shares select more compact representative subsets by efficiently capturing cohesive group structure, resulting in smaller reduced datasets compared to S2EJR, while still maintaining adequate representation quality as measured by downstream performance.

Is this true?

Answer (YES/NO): NO